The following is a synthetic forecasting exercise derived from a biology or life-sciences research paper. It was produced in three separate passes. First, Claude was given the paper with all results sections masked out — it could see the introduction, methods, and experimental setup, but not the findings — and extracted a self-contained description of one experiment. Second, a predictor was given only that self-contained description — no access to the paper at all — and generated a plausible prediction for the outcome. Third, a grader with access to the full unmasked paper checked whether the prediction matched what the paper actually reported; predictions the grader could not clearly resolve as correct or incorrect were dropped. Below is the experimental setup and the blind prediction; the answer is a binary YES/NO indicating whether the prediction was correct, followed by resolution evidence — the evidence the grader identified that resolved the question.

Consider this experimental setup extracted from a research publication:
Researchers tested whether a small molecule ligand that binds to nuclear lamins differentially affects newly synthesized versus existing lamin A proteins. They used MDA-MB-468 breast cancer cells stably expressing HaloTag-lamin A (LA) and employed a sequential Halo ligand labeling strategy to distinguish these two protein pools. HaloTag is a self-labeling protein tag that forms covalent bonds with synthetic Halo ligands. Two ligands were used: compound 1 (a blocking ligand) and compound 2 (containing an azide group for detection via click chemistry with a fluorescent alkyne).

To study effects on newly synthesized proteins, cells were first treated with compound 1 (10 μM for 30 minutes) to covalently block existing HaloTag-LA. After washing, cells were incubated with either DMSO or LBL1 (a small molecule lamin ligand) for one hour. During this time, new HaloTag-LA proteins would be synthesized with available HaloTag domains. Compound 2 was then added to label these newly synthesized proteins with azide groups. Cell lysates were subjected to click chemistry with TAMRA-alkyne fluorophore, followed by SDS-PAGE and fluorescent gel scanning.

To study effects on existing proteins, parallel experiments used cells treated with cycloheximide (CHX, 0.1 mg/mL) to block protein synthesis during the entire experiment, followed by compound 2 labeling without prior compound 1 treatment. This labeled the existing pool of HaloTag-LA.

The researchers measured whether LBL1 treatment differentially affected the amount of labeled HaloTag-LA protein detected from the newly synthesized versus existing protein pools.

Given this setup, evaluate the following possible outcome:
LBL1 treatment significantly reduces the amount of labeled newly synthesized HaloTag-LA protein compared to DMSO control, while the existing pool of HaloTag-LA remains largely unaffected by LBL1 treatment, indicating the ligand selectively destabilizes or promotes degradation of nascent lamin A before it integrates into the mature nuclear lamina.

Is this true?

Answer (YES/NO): NO